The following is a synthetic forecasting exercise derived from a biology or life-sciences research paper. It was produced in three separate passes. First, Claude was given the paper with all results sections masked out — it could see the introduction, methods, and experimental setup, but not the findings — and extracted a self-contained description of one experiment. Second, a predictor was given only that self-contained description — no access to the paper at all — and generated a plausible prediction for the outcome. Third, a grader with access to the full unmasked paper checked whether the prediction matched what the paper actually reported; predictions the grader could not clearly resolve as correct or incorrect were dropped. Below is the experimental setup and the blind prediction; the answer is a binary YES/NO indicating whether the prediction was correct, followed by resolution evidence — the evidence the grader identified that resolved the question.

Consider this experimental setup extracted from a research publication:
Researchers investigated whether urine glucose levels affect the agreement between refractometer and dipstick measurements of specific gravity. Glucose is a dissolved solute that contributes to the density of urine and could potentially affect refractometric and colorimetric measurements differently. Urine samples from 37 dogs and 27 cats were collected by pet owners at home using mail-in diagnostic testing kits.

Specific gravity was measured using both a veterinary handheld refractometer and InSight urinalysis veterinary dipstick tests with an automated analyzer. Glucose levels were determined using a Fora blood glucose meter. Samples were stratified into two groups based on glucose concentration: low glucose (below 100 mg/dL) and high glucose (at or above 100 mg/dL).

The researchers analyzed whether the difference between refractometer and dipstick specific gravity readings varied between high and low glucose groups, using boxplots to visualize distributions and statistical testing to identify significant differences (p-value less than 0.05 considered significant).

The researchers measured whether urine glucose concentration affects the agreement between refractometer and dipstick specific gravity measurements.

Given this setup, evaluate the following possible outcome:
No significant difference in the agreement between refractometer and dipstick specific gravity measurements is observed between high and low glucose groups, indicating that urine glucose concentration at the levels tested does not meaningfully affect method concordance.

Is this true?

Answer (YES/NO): NO